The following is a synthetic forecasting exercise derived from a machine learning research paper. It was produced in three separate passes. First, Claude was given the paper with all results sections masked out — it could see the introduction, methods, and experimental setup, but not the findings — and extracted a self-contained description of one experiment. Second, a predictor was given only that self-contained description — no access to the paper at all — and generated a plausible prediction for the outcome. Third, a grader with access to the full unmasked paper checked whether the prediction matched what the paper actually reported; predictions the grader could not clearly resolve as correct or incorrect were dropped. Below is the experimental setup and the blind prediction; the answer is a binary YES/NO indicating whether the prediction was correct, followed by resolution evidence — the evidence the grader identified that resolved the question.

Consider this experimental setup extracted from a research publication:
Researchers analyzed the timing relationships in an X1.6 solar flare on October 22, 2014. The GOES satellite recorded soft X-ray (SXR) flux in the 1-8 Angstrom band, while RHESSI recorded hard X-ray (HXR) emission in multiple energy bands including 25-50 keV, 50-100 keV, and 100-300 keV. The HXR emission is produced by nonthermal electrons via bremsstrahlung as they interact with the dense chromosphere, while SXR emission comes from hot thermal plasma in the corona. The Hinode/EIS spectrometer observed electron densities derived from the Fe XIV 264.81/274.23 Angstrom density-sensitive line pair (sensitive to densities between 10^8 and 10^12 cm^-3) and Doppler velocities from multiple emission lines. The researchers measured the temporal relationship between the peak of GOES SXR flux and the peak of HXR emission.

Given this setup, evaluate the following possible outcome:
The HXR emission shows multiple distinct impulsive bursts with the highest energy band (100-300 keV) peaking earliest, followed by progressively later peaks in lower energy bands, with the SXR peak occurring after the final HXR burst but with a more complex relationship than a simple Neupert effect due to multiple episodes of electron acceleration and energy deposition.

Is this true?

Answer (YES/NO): NO